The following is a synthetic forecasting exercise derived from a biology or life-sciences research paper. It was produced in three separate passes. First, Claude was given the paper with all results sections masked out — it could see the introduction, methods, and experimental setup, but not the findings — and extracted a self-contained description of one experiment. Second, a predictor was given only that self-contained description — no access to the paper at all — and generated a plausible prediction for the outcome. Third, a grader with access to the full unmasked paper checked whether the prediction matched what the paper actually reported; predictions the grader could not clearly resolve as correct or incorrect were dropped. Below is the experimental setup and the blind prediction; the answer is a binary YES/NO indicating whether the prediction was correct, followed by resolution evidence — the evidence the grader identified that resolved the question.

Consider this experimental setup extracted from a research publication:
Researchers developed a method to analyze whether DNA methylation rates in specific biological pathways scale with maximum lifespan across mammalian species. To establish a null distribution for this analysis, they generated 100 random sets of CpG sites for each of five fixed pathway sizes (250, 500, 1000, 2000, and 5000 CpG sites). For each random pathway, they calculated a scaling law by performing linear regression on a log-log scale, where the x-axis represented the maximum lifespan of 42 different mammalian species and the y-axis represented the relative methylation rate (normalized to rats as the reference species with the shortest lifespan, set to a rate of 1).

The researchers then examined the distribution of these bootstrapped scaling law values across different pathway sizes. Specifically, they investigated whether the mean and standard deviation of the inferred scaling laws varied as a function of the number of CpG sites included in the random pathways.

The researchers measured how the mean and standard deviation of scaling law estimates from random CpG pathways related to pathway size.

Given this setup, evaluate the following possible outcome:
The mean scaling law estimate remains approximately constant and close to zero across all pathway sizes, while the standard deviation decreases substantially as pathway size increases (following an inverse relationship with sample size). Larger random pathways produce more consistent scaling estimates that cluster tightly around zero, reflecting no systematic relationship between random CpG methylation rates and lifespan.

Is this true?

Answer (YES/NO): NO